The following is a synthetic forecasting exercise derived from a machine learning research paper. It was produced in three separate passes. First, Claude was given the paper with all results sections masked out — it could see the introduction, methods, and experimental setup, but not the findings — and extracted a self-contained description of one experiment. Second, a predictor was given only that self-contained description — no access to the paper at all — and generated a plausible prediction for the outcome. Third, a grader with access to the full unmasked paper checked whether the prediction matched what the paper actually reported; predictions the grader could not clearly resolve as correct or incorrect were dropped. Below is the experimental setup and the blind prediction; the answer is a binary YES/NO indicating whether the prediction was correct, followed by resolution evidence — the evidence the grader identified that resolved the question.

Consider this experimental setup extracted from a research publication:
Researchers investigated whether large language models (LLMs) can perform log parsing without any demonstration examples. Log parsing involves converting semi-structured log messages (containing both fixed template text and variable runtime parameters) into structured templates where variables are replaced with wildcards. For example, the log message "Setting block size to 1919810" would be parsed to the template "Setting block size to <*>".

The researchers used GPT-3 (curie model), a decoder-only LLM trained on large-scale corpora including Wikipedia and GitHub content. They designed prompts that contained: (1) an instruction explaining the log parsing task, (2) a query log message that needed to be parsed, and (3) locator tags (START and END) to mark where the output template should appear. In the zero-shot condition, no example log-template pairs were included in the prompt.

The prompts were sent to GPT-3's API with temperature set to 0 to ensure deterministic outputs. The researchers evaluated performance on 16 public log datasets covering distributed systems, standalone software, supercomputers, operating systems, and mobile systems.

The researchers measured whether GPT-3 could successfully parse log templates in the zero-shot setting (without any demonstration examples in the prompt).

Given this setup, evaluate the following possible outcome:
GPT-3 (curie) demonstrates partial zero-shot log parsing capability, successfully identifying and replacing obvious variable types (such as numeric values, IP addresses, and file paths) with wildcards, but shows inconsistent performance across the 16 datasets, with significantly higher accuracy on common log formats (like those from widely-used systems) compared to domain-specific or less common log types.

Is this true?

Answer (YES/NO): NO